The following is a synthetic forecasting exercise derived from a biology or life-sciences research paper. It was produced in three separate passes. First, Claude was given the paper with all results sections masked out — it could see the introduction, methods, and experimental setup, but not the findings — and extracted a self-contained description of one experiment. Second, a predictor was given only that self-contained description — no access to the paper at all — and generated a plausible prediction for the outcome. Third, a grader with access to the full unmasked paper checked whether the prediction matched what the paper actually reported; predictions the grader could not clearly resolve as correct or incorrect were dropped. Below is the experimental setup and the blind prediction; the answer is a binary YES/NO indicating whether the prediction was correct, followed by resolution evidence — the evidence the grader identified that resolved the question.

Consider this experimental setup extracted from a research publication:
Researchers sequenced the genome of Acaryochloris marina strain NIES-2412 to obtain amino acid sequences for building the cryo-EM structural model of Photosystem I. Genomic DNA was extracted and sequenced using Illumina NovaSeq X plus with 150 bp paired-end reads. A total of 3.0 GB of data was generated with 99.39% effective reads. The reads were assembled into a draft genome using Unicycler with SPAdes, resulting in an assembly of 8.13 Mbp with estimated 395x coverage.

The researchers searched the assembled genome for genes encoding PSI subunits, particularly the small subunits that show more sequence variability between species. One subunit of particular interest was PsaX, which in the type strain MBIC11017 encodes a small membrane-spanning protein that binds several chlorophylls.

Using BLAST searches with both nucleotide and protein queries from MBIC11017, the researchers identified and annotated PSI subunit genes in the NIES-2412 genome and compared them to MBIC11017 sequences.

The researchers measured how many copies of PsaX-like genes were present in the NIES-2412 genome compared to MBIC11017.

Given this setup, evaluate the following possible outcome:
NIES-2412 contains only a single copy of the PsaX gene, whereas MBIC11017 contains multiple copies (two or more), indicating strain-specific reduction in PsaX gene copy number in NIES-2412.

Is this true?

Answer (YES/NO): NO